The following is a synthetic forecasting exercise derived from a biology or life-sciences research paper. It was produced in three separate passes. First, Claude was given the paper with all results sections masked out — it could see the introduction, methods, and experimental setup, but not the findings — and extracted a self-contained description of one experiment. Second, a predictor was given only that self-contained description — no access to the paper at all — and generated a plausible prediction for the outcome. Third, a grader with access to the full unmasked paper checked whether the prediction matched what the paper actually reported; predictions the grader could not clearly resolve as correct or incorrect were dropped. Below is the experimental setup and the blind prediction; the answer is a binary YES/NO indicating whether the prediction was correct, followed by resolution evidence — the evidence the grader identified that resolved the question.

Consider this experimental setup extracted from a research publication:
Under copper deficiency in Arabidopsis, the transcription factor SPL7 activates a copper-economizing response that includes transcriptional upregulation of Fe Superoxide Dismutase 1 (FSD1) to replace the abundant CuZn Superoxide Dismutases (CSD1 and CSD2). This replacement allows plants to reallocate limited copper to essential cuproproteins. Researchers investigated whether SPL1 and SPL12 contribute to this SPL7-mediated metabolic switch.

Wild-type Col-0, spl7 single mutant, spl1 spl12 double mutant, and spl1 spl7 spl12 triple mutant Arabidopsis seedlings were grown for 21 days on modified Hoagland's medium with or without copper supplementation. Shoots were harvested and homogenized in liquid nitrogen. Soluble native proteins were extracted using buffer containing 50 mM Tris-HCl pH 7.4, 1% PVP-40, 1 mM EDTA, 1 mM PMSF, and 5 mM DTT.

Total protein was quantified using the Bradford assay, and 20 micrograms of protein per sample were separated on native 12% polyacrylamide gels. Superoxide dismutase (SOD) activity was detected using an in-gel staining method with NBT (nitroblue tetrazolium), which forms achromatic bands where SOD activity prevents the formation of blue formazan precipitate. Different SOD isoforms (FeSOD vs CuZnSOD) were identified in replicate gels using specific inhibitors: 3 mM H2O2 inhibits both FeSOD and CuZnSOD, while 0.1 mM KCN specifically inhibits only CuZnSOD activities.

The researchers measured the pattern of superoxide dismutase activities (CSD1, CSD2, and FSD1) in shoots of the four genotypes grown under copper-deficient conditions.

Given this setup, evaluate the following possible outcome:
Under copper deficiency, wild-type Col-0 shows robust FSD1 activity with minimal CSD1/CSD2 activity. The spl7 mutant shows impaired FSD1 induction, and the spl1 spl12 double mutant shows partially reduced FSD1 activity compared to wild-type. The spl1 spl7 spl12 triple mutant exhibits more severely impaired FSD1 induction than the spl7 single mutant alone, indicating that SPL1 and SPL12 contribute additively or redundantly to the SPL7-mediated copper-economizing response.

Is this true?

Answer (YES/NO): NO